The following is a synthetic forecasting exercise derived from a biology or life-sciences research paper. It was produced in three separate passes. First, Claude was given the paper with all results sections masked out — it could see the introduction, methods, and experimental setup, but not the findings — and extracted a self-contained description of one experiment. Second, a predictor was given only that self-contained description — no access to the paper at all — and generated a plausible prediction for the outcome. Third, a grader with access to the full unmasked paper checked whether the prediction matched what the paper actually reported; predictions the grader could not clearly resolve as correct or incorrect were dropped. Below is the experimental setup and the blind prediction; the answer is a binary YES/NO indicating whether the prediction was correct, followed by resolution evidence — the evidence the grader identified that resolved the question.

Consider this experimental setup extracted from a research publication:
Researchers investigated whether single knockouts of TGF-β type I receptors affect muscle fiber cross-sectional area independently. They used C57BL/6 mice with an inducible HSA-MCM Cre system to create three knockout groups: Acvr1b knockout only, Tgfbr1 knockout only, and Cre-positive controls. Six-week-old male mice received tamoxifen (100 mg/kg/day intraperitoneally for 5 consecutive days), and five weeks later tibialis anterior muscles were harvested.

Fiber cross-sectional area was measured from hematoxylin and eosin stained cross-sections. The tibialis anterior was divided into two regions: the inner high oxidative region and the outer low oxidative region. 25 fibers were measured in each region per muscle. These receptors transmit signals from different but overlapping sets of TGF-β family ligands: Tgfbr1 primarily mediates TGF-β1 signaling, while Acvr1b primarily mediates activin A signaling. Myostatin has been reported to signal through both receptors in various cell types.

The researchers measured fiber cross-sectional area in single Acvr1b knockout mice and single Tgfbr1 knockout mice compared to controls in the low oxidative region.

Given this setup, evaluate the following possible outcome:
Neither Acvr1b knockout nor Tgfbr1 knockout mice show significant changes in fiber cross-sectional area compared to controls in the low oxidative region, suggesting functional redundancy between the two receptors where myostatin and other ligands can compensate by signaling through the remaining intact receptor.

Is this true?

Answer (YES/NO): YES